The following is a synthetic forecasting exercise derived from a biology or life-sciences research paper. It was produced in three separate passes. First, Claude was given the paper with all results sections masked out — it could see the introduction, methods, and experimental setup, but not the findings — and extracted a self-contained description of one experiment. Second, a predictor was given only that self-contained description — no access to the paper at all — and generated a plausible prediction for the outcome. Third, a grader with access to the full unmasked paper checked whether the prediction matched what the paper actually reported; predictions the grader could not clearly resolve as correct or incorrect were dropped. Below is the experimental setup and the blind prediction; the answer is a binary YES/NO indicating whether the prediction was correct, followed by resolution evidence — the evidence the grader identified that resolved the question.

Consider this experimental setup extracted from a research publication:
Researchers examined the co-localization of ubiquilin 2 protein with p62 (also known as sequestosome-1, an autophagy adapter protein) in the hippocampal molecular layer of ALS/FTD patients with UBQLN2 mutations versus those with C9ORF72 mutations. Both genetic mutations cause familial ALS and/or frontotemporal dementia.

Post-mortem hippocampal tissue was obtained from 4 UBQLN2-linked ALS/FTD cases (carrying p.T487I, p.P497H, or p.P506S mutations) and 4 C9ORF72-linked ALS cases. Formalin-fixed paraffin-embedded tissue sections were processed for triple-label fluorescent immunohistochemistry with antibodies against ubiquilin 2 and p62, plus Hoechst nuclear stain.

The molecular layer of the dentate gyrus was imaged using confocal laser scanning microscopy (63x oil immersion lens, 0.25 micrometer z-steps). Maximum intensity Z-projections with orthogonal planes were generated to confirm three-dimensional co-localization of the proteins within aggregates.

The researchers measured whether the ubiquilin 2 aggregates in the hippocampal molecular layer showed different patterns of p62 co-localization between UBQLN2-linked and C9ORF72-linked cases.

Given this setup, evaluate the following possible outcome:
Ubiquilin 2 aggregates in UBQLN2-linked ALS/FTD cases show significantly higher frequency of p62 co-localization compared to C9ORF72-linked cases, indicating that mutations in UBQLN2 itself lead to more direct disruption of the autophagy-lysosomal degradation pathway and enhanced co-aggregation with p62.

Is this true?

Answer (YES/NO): YES